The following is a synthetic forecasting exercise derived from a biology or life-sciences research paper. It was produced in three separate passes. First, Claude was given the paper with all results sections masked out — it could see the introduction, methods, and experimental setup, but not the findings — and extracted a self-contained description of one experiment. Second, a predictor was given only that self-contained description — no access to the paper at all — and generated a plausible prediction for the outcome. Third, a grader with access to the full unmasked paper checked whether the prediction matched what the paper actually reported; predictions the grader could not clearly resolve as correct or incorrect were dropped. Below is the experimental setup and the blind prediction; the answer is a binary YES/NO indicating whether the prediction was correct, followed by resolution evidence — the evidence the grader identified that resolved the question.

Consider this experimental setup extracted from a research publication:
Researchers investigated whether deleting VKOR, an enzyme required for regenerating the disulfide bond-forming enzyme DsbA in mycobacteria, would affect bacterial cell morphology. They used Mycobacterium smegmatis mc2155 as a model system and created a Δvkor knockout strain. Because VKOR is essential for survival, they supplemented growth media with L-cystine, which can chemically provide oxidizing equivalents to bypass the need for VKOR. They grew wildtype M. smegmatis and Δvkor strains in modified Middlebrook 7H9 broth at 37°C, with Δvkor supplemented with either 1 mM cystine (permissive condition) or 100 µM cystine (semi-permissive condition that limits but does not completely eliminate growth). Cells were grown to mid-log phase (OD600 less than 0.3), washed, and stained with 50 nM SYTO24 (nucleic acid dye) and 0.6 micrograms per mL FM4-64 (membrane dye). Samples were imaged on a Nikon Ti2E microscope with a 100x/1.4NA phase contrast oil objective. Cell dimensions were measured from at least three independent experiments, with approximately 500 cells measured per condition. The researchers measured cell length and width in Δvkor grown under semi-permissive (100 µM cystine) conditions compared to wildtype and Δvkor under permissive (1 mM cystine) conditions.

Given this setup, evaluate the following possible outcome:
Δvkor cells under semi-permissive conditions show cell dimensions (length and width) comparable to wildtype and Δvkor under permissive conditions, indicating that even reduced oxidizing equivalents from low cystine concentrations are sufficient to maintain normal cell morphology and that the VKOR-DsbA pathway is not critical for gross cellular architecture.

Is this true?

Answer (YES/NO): NO